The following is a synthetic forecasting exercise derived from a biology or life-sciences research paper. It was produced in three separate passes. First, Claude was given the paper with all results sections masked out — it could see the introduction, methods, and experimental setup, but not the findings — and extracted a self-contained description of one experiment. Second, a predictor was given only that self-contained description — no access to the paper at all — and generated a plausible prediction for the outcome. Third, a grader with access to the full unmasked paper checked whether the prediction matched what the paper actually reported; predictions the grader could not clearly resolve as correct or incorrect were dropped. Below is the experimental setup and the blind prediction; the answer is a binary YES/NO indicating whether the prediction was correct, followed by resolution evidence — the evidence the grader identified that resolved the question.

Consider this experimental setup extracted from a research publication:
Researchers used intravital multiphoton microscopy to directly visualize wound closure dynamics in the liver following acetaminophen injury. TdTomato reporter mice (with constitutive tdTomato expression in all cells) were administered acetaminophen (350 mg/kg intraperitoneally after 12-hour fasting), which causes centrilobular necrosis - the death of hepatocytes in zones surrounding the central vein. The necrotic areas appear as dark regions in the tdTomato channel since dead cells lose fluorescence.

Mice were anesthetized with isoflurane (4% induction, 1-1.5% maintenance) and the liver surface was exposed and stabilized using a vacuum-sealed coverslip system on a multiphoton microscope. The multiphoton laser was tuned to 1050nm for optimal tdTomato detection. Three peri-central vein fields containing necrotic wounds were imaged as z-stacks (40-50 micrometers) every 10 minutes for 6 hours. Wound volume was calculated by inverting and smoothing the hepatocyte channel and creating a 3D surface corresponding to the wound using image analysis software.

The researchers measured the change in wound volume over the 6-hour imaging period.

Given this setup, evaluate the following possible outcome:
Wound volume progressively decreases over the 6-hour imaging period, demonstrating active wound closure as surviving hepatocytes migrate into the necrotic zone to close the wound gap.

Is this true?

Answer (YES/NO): YES